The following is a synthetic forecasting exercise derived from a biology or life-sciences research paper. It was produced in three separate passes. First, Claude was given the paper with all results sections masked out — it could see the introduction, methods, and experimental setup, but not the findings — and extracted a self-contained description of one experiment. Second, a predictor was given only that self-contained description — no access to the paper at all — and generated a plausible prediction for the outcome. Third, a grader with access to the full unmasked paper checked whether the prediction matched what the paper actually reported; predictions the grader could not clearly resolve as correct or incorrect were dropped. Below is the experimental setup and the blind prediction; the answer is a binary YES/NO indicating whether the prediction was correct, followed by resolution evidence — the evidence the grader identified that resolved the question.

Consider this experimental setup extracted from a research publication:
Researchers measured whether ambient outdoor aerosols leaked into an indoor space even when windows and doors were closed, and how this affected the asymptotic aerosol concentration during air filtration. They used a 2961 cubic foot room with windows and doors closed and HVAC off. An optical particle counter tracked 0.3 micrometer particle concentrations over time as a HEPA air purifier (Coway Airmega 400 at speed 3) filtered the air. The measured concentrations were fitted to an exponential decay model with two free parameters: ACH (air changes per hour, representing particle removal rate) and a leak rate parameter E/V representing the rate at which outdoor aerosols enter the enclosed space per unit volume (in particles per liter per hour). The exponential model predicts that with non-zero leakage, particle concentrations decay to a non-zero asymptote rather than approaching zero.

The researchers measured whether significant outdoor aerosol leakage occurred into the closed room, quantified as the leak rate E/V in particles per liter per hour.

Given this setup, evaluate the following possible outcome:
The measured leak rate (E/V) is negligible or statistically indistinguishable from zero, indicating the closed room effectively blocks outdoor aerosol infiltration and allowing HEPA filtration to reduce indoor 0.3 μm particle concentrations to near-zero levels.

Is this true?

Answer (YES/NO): NO